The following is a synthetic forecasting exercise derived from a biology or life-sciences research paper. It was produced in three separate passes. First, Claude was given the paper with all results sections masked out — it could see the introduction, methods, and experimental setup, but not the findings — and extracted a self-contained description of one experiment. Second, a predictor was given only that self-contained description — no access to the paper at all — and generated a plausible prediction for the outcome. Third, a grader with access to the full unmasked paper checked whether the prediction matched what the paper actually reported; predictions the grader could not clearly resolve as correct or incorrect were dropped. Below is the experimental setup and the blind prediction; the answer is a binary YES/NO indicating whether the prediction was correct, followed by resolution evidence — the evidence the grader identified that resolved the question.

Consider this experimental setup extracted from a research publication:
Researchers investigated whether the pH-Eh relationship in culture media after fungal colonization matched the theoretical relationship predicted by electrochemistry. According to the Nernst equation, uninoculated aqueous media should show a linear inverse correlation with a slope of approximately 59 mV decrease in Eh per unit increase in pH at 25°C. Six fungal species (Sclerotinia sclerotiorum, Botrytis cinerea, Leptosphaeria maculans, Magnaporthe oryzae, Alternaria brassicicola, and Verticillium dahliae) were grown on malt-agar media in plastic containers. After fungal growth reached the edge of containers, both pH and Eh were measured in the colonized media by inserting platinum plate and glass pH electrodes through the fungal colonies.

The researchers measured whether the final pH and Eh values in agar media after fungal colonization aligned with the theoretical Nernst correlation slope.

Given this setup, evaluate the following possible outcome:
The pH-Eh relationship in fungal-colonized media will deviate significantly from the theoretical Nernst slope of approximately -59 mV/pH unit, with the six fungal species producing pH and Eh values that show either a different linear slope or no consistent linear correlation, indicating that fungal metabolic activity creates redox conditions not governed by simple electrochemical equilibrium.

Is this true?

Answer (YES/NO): YES